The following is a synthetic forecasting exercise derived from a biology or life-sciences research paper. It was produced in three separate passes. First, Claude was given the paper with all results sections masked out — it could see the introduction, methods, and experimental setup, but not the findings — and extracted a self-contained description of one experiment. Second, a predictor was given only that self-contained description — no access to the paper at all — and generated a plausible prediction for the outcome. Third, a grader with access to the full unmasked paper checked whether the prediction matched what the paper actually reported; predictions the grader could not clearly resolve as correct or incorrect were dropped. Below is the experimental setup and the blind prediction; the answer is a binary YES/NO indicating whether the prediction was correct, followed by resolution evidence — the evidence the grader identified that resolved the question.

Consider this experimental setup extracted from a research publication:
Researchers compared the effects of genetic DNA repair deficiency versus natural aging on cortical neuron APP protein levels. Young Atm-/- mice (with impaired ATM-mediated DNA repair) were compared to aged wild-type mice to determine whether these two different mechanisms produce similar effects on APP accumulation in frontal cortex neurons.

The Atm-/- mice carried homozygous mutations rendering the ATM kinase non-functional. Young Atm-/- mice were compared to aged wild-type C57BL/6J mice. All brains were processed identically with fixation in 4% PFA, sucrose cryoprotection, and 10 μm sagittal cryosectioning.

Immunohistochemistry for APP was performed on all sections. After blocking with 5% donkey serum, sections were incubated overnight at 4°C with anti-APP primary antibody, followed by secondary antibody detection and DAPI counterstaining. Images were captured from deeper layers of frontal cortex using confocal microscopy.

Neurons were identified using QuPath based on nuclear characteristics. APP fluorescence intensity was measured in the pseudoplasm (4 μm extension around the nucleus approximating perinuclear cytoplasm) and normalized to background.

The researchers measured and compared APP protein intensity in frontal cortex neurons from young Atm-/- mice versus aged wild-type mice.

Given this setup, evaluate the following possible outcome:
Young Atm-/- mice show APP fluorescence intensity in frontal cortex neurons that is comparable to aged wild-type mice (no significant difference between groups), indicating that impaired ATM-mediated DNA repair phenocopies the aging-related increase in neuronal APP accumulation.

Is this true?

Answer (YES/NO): YES